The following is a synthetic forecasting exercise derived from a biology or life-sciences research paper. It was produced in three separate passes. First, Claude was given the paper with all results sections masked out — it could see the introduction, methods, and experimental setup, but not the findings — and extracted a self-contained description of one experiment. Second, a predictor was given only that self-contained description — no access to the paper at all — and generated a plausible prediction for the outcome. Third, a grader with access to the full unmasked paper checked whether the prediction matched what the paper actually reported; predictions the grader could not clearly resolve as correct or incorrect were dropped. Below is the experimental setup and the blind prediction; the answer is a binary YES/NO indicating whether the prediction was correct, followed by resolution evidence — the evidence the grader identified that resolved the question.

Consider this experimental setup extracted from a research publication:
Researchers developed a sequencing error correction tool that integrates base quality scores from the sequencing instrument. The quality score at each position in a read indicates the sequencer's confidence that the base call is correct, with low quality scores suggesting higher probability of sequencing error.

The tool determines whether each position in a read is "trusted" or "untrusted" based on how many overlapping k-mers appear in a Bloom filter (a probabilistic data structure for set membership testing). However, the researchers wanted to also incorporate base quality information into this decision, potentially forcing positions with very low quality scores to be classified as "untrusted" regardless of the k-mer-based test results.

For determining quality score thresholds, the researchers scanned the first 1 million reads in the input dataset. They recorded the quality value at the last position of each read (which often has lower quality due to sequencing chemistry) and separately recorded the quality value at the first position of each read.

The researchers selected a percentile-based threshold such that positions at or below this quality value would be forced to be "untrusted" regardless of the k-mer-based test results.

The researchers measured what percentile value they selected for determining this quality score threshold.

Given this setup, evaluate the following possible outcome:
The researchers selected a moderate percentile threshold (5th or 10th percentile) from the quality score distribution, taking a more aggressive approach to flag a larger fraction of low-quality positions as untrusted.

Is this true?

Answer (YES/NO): YES